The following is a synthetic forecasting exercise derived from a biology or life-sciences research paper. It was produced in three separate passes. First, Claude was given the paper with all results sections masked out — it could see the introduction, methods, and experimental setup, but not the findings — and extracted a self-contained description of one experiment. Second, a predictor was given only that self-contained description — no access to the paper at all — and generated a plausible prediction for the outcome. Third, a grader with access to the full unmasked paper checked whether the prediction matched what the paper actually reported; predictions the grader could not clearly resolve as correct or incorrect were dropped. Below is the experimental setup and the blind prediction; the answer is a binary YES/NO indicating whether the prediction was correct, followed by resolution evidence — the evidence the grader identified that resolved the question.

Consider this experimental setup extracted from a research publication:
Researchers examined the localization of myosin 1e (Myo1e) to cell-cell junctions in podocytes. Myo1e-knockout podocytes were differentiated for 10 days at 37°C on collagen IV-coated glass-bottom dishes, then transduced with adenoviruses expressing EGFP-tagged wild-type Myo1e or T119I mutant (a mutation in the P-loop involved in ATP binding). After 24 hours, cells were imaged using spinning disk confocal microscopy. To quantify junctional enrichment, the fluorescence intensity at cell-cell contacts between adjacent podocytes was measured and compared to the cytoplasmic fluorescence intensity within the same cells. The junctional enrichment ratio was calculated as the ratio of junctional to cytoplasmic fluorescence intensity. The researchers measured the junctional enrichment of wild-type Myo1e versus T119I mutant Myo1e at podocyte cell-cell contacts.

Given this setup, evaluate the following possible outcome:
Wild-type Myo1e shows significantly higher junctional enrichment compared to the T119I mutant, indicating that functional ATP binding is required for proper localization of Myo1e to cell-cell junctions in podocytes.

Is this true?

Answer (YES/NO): YES